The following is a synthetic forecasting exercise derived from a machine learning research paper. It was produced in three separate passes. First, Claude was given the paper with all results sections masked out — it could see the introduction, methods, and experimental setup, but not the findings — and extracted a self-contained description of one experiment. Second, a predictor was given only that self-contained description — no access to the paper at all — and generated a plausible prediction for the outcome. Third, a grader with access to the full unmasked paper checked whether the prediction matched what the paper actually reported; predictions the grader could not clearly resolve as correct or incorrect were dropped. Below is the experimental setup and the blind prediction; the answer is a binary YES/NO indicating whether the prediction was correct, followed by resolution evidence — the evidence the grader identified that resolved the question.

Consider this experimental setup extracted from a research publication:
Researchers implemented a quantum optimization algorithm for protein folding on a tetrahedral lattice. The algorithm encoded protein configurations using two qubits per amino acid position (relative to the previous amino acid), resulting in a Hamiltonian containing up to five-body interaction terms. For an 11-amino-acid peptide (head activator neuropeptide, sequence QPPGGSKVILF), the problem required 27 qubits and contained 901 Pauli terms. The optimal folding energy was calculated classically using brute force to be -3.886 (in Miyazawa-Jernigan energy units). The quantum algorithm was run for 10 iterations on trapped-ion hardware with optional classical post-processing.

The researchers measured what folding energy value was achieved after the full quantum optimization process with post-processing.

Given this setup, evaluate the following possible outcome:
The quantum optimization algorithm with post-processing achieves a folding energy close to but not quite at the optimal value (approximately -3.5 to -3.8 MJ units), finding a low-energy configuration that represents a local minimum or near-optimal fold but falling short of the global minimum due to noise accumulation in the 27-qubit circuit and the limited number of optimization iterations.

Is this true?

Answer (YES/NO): NO